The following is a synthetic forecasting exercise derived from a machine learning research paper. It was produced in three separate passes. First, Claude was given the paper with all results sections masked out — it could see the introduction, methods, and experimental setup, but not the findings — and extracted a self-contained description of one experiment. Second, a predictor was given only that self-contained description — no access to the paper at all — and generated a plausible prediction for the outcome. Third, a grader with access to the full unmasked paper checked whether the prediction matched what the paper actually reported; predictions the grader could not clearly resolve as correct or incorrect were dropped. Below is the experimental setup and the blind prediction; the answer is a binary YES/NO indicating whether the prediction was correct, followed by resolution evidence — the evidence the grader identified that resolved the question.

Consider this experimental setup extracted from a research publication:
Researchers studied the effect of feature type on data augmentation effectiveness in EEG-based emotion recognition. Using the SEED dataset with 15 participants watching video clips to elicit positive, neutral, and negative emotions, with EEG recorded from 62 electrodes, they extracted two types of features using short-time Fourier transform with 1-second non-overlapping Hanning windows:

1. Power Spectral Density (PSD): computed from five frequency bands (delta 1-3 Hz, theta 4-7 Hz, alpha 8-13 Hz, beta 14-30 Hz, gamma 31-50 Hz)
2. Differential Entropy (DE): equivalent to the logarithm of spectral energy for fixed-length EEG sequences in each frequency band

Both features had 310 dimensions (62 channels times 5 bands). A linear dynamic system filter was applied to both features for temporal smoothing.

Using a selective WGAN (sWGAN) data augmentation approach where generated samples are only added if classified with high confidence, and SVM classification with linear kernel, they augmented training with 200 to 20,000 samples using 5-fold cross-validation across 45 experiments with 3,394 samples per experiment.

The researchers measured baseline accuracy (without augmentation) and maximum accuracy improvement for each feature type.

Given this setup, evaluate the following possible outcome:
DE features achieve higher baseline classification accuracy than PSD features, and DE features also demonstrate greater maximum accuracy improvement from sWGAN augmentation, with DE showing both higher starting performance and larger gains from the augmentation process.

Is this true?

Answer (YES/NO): NO